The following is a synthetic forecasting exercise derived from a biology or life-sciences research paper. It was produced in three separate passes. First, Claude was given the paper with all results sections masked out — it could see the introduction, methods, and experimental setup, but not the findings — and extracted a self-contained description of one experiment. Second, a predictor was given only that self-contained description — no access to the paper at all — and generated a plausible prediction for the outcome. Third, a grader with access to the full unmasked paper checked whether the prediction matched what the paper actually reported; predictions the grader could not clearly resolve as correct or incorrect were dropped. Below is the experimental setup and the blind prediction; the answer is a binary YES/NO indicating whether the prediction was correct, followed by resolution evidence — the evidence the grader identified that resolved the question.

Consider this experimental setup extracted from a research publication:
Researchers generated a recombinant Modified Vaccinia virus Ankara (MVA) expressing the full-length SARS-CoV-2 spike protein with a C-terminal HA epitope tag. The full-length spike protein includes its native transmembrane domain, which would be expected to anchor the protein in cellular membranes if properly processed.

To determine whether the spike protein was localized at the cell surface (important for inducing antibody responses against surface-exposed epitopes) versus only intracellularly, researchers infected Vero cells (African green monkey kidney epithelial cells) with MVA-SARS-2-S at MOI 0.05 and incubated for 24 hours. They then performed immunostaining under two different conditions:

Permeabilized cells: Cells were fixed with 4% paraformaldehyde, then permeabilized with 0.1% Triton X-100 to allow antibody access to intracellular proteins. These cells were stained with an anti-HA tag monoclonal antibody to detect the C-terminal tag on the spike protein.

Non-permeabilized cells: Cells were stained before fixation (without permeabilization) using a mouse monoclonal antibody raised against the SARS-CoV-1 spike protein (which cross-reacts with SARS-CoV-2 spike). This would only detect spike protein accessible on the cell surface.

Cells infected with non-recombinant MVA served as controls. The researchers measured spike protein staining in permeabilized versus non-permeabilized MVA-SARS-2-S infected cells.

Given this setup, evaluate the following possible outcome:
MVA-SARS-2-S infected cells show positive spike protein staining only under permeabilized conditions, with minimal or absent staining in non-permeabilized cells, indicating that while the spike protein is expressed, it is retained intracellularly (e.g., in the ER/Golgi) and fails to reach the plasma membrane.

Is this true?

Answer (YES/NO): NO